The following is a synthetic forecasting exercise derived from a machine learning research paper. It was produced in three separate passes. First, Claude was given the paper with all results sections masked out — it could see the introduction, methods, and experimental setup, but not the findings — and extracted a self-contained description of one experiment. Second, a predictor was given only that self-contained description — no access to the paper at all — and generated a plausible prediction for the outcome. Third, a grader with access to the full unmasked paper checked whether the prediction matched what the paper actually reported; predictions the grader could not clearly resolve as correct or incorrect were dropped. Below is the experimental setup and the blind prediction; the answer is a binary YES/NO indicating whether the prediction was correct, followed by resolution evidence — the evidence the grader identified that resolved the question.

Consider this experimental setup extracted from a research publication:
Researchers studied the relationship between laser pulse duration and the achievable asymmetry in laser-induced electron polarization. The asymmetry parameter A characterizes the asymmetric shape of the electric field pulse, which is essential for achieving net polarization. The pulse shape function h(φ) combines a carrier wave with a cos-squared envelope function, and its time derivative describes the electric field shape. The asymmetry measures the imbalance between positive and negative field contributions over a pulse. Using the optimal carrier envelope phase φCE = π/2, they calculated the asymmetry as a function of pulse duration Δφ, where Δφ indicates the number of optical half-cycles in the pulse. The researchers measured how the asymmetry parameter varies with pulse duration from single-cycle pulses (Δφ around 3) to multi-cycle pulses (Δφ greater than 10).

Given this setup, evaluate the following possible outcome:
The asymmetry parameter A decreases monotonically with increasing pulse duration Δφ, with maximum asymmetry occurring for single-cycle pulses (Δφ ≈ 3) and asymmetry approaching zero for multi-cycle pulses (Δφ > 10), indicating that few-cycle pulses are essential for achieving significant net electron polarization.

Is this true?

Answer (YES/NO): NO